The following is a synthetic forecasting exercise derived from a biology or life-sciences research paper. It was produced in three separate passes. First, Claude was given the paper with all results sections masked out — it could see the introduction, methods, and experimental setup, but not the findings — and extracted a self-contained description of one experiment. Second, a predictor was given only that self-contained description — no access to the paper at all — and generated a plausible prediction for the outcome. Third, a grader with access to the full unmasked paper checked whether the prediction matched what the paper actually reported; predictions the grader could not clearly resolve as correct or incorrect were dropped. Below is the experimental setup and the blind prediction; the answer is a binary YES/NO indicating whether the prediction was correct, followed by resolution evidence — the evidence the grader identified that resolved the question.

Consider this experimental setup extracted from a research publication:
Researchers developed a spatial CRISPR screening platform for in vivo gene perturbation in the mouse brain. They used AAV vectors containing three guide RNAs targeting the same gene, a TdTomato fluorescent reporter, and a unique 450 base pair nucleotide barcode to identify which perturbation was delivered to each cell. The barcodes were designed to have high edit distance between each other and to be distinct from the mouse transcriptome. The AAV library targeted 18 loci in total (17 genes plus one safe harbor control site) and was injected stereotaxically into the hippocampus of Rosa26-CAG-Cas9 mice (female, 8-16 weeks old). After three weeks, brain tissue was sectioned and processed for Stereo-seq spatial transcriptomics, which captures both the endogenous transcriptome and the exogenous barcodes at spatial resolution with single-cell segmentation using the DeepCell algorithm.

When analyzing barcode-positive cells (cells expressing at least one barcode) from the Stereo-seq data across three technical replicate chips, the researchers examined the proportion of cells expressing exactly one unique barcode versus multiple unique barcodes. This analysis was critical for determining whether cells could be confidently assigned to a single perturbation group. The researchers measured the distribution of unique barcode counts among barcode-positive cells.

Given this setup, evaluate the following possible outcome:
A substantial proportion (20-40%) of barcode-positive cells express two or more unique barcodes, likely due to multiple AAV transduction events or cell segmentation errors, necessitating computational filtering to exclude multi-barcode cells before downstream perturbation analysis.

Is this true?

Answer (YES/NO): NO